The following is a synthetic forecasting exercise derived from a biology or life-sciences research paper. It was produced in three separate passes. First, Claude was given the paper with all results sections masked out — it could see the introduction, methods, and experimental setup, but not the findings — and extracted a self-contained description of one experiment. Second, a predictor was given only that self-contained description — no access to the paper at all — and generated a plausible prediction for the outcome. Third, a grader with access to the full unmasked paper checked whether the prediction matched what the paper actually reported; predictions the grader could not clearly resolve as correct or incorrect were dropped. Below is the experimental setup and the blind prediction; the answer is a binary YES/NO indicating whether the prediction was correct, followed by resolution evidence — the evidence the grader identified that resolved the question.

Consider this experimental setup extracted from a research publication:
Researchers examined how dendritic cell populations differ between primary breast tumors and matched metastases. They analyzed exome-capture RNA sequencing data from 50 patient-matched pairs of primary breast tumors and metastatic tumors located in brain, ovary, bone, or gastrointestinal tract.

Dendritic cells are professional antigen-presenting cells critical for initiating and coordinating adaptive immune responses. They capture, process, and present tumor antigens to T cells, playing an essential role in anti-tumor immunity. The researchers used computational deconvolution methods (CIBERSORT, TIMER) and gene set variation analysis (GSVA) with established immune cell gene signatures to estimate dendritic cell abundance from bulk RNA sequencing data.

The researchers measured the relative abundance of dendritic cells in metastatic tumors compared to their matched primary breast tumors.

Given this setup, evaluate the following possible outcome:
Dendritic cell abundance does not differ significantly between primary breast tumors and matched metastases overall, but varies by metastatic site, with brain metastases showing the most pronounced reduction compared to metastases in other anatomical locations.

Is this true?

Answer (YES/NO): NO